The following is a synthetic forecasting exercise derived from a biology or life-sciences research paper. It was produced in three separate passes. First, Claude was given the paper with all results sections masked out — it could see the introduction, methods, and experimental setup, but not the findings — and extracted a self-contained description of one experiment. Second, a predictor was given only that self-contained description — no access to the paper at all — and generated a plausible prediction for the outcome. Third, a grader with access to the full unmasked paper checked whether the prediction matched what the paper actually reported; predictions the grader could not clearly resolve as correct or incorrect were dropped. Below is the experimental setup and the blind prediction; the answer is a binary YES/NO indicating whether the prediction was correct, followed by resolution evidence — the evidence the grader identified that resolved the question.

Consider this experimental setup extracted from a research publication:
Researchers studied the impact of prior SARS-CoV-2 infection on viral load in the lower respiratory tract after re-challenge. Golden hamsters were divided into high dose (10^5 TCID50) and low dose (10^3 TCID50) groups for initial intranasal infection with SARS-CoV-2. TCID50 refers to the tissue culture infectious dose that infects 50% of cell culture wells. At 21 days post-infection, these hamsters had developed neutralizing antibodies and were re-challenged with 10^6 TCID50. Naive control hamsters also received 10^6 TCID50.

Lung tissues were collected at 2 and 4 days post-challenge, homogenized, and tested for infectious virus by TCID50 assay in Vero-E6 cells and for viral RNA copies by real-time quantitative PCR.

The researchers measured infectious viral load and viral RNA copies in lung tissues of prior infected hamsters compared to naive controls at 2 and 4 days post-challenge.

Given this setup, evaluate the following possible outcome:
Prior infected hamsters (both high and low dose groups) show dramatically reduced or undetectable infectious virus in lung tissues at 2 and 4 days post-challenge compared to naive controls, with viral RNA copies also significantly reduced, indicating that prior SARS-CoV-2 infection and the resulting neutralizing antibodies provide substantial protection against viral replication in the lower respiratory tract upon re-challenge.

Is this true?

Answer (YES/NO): YES